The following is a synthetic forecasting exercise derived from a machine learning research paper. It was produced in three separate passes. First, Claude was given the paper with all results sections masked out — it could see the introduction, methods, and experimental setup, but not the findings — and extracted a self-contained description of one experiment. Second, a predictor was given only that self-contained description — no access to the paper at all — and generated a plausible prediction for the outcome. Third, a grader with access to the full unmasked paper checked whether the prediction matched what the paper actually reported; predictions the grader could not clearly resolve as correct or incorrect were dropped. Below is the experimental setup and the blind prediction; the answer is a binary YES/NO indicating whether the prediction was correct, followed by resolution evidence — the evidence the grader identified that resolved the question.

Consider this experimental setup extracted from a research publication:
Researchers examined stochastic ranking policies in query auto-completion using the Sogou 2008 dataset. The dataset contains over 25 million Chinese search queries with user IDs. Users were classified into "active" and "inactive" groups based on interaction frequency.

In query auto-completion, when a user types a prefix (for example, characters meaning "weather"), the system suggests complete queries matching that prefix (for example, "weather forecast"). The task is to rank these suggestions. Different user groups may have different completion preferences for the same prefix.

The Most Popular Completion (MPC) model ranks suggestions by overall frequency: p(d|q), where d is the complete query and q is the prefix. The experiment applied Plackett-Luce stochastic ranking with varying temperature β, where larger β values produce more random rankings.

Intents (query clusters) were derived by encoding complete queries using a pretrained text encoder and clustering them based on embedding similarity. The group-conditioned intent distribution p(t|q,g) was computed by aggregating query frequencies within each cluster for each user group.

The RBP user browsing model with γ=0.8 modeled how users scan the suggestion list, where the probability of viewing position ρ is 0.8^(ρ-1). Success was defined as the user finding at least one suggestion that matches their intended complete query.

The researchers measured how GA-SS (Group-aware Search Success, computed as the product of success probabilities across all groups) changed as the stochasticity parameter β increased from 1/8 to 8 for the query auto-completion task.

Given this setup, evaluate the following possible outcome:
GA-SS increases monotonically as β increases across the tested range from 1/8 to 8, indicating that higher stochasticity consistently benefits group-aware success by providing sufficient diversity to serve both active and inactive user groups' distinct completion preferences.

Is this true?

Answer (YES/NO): NO